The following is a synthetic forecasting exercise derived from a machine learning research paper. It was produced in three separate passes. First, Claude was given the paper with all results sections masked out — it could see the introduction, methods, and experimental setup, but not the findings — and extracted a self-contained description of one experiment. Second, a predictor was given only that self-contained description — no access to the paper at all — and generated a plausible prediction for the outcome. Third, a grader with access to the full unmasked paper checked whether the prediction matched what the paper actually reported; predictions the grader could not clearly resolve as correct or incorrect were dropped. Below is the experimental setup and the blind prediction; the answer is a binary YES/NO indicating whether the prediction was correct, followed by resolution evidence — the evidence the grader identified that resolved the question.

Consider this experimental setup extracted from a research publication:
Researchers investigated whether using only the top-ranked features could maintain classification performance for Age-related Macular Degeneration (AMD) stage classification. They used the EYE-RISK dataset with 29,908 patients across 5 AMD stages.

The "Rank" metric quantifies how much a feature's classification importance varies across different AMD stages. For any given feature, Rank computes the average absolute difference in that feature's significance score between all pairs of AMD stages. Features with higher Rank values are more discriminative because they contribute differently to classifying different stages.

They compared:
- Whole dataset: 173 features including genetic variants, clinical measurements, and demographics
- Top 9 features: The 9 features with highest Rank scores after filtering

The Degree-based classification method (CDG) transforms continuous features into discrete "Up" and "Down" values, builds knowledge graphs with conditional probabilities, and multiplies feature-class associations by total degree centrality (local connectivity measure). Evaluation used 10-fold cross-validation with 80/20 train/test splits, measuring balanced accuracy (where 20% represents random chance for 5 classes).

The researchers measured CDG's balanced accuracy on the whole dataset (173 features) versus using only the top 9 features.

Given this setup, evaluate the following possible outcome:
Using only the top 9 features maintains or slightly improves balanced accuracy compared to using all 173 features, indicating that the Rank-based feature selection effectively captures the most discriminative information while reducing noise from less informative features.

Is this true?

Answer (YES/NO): NO